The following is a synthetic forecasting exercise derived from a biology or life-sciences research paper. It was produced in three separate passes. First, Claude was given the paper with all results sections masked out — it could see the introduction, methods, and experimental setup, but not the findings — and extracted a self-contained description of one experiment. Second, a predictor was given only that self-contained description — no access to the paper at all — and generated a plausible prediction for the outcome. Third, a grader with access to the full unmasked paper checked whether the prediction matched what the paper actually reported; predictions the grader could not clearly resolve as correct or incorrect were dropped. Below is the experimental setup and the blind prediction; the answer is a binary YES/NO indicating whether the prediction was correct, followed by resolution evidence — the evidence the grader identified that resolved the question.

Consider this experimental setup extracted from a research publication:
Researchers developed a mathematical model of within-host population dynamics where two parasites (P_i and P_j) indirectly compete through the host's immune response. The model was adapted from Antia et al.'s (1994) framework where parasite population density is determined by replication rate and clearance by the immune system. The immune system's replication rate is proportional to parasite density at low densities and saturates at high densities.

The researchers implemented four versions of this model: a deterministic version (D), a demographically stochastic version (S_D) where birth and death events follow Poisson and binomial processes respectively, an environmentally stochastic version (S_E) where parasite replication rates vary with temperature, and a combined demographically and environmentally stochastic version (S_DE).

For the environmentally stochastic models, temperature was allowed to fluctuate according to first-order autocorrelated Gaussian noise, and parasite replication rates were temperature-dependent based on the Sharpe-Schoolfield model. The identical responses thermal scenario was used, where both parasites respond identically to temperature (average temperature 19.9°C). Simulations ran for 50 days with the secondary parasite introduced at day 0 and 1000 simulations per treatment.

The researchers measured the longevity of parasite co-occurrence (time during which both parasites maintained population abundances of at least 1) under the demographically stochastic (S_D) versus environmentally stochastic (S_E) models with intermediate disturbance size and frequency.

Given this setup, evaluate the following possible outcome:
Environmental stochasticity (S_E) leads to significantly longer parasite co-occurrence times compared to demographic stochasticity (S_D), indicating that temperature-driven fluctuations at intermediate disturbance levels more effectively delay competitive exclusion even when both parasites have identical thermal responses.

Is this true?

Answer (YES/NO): YES